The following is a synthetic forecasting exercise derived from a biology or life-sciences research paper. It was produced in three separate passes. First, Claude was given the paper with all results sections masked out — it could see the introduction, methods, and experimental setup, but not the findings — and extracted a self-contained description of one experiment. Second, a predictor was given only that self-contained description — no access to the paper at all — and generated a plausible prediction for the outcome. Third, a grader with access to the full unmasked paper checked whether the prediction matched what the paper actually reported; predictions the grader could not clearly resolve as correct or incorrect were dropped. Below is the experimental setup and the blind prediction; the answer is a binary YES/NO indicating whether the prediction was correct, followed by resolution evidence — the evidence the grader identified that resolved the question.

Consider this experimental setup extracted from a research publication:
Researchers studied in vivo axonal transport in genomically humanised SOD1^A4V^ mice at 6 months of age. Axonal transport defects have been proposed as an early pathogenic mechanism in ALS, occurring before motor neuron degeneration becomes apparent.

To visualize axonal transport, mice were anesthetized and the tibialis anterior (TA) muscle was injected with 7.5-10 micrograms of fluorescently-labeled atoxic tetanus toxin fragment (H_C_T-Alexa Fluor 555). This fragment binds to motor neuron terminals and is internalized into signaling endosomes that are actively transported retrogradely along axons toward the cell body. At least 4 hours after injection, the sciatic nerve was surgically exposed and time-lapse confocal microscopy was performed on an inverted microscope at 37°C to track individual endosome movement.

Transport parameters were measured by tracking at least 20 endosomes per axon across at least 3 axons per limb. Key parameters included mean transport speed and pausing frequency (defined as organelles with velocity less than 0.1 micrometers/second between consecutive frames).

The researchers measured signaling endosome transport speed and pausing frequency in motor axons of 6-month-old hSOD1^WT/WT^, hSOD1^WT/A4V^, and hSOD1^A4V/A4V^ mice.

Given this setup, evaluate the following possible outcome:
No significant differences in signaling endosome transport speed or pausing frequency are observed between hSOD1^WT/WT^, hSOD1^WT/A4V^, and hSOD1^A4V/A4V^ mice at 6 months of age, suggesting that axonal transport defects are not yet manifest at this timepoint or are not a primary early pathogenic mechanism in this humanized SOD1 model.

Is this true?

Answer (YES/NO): YES